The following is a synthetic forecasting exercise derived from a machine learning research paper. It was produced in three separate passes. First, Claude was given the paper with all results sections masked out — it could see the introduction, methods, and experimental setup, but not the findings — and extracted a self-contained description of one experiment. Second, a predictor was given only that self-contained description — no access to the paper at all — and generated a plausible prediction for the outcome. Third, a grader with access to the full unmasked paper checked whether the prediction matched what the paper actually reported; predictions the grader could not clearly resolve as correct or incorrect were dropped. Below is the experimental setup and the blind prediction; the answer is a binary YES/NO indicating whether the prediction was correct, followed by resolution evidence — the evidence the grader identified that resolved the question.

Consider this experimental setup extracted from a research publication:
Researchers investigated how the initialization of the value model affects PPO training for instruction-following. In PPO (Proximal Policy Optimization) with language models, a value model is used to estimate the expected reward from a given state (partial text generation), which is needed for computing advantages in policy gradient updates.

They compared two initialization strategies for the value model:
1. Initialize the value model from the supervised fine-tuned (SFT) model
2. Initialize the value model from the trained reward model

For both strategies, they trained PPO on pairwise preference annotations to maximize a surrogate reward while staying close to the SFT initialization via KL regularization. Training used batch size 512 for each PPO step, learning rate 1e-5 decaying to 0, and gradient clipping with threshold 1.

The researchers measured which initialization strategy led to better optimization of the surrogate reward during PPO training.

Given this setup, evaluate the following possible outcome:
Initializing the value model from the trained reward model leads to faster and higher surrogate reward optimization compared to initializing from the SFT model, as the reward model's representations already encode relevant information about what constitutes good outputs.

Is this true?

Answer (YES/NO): YES